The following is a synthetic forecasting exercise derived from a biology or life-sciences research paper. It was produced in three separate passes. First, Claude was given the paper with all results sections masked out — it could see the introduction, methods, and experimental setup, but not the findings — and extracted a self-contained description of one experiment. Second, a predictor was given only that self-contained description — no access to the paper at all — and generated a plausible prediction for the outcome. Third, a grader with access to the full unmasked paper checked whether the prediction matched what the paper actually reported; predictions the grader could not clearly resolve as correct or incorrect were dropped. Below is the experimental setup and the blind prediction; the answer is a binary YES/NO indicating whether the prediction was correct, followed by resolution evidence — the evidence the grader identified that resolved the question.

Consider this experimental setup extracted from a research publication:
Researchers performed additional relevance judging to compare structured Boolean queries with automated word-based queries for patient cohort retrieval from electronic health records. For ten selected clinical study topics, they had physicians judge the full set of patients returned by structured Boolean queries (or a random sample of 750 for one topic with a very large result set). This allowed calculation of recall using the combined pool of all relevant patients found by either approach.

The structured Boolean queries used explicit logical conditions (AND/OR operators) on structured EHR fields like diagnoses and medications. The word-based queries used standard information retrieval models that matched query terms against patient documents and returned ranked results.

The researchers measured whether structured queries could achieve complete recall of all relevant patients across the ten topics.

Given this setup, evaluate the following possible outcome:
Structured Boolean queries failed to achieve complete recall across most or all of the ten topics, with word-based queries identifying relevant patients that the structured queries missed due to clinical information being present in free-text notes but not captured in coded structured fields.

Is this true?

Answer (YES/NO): YES